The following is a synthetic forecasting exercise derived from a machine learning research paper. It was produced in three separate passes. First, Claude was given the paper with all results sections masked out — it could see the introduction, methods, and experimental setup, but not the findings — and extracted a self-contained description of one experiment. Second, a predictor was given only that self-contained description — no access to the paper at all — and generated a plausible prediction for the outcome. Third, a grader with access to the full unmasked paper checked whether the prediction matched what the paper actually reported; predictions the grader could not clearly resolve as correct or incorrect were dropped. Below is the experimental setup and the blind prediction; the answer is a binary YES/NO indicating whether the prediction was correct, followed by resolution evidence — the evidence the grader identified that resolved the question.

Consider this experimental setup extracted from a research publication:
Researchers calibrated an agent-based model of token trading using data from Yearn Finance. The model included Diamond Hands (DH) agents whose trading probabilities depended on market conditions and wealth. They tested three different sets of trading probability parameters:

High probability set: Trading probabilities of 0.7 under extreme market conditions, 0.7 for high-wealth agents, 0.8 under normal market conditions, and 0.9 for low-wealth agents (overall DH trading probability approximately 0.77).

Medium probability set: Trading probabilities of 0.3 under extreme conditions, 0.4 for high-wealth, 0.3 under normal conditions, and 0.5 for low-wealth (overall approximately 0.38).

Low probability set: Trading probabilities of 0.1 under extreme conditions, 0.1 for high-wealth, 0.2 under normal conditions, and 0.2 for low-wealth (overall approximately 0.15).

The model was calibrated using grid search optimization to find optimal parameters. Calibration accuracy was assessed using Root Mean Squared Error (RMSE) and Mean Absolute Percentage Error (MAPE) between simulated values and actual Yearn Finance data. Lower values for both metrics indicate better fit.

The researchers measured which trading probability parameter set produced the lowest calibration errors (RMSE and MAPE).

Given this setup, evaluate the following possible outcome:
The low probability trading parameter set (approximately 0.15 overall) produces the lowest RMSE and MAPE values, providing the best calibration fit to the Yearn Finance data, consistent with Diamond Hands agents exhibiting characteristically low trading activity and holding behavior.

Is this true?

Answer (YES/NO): NO